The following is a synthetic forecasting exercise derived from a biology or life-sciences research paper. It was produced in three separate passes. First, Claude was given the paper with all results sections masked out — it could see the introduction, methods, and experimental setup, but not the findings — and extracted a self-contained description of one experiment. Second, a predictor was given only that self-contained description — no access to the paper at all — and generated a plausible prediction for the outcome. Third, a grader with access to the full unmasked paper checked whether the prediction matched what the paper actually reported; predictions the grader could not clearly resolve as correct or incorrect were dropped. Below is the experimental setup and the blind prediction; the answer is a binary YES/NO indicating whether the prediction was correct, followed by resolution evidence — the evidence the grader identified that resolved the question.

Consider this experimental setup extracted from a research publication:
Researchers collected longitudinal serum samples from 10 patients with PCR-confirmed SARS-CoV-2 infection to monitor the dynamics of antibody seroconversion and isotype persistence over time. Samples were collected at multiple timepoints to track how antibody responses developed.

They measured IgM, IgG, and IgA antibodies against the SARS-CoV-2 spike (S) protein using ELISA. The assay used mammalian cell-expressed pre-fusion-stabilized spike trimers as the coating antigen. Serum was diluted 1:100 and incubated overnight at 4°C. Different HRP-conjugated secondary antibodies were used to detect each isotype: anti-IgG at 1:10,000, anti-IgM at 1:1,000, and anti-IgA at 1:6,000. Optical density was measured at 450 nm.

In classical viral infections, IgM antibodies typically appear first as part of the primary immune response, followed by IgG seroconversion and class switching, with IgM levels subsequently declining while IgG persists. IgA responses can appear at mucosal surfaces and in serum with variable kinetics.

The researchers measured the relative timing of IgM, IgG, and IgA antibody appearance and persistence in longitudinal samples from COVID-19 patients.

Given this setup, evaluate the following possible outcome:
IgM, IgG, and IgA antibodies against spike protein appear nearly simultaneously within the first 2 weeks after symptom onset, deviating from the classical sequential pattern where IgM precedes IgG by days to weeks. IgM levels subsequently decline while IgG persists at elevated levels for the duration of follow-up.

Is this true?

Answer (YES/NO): YES